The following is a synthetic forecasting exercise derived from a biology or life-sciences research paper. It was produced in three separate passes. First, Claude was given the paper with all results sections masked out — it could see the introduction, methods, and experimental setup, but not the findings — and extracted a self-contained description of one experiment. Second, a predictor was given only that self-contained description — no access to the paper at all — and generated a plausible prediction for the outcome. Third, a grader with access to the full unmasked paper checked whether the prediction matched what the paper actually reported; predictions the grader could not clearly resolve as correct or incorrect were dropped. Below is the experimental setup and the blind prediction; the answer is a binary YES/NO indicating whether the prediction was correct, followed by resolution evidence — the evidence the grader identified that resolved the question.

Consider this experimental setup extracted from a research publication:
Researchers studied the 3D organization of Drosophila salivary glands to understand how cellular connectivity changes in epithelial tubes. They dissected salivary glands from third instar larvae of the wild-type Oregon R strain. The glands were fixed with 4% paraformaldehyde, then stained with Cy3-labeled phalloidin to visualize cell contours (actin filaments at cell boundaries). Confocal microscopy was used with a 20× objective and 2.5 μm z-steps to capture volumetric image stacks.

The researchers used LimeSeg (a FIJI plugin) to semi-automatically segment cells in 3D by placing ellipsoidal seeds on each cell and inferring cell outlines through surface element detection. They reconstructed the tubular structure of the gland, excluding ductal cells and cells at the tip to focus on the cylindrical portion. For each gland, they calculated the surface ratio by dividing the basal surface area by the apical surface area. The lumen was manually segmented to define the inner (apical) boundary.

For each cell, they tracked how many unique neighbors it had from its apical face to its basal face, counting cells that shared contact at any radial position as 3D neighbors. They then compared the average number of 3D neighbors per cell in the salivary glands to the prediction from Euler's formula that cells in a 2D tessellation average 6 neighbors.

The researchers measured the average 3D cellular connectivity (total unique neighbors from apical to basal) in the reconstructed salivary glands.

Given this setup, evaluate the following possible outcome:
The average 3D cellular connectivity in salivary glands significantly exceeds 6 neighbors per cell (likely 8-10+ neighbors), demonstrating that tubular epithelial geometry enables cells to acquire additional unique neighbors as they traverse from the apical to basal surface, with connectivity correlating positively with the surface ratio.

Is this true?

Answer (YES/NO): NO